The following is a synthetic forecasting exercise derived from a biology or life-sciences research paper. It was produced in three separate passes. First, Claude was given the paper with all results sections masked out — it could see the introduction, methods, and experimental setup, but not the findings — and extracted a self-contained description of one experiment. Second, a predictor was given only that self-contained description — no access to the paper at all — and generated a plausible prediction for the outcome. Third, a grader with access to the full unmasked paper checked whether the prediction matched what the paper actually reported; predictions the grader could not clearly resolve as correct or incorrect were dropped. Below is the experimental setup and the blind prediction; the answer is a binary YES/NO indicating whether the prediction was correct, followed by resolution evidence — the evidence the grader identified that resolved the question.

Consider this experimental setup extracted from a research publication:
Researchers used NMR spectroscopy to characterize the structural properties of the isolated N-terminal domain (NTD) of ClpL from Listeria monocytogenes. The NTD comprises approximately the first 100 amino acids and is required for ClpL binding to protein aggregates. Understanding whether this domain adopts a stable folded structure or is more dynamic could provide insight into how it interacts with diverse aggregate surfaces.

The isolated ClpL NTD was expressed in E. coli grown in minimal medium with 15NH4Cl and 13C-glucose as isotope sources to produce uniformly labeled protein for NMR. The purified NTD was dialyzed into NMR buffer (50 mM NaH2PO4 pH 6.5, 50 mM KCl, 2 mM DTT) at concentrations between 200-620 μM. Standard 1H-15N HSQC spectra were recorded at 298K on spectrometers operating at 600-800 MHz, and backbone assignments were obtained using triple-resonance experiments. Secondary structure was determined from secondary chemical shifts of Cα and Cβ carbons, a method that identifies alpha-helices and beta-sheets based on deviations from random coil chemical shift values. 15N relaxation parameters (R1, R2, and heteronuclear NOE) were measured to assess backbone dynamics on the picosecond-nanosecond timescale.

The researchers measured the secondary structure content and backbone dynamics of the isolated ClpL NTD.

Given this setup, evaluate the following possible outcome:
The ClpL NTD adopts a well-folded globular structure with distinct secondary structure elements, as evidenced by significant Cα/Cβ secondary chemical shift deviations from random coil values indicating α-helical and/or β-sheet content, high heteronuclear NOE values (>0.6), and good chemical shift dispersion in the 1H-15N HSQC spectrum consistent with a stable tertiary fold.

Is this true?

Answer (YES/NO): NO